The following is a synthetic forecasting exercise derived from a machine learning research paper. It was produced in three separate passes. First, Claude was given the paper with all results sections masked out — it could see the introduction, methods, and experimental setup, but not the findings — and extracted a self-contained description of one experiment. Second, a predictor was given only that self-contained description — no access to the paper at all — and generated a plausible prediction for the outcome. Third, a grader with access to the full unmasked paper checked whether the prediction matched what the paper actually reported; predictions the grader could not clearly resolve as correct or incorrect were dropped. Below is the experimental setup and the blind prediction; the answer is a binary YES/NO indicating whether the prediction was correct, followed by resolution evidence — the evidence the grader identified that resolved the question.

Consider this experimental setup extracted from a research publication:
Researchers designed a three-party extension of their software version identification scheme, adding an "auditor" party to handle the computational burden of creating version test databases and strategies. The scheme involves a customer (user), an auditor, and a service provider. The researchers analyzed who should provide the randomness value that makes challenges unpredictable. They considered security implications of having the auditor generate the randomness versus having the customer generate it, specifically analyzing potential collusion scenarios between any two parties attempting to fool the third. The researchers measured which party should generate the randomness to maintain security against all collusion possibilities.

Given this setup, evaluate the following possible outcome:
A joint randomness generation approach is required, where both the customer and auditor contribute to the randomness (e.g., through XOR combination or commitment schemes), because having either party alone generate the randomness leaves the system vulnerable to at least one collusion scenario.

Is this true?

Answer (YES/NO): NO